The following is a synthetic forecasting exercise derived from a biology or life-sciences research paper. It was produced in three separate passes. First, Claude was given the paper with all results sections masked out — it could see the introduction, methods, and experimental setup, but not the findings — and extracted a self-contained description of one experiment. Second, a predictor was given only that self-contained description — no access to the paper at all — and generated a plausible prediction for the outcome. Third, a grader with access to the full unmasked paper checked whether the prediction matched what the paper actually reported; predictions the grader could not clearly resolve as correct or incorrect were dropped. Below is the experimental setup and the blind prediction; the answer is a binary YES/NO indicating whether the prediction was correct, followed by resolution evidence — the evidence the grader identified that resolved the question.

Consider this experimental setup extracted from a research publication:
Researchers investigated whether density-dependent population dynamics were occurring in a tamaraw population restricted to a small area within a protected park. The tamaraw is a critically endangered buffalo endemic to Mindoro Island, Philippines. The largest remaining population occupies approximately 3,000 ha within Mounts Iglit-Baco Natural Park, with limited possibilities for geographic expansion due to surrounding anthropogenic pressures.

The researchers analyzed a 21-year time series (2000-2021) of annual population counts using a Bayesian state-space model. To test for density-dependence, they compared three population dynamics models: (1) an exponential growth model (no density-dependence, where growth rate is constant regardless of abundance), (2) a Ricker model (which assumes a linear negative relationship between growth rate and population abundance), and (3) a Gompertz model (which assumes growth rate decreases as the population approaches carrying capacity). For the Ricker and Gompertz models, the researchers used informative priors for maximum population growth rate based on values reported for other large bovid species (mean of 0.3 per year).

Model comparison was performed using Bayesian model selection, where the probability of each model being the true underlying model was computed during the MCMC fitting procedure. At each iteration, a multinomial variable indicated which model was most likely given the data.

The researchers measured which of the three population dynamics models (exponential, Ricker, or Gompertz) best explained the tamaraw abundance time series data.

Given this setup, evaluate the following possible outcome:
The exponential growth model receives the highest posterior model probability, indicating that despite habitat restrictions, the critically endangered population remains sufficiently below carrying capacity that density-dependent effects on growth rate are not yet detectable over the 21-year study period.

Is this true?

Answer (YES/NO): NO